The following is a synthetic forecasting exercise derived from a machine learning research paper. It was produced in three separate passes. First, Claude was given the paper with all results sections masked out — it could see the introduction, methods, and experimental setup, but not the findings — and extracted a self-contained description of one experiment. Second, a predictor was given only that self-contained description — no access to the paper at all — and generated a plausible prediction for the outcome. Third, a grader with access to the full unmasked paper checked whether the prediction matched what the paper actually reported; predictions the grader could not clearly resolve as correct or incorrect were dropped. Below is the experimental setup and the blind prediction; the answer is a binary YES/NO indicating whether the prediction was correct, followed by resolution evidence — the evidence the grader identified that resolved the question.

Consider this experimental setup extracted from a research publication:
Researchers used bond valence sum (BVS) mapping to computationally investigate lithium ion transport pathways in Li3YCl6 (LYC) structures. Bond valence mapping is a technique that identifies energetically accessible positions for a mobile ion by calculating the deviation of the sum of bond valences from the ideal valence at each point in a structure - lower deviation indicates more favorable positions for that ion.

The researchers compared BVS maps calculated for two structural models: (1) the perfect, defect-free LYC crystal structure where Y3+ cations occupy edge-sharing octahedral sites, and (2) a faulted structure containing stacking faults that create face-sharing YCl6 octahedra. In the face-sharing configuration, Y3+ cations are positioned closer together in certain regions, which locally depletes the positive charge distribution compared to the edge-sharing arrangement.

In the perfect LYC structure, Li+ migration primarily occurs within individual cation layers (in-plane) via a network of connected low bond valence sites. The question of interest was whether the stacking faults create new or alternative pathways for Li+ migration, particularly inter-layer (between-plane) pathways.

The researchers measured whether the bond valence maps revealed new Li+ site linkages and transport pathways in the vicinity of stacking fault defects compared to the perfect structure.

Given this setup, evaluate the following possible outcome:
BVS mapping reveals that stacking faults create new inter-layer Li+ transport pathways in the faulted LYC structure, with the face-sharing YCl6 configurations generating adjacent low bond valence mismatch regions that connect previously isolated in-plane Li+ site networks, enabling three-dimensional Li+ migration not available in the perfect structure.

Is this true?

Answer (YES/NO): NO